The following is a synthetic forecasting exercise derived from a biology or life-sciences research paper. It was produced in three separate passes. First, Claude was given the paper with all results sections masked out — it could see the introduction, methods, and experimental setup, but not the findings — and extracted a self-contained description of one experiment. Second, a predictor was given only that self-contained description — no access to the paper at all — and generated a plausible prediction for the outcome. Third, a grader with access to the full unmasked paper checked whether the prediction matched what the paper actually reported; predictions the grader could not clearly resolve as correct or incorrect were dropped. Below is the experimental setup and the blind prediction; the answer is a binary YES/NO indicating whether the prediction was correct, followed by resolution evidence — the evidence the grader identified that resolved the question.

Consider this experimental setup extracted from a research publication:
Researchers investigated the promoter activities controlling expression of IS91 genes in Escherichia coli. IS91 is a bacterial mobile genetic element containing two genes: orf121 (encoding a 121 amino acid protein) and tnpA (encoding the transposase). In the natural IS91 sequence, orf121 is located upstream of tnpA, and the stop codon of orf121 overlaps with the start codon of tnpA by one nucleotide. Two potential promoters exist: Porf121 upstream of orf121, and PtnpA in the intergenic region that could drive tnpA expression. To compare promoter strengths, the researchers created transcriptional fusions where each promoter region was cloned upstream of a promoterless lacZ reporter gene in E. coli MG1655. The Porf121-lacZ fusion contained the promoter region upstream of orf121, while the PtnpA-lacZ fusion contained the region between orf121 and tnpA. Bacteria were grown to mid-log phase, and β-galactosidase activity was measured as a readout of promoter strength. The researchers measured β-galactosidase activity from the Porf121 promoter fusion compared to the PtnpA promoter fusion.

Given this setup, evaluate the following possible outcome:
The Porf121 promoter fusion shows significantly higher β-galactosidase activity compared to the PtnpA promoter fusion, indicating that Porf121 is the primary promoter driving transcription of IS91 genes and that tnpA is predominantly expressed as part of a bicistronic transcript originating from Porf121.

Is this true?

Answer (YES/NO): YES